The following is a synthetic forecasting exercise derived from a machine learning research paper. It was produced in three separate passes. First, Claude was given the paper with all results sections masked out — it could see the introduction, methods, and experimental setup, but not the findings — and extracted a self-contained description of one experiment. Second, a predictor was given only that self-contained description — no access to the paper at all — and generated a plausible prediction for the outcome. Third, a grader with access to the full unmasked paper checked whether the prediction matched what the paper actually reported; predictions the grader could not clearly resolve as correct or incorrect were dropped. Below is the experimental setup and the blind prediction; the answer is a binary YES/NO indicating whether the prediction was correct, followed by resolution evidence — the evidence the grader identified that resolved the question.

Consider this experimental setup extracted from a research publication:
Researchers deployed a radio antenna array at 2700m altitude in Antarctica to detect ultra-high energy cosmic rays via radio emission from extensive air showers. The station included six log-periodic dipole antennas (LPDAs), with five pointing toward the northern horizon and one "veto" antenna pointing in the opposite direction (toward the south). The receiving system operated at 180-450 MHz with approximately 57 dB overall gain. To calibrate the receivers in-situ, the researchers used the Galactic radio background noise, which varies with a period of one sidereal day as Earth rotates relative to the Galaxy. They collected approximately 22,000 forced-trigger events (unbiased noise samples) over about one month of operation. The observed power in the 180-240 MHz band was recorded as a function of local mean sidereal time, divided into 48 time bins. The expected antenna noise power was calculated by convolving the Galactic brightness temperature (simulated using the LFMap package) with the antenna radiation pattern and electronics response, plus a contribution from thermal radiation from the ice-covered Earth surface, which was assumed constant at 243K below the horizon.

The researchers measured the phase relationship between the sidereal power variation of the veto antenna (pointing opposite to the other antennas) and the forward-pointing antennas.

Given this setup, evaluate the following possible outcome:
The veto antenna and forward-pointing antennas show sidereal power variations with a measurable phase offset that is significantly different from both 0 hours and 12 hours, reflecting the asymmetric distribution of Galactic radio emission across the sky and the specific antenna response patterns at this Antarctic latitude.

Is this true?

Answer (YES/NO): NO